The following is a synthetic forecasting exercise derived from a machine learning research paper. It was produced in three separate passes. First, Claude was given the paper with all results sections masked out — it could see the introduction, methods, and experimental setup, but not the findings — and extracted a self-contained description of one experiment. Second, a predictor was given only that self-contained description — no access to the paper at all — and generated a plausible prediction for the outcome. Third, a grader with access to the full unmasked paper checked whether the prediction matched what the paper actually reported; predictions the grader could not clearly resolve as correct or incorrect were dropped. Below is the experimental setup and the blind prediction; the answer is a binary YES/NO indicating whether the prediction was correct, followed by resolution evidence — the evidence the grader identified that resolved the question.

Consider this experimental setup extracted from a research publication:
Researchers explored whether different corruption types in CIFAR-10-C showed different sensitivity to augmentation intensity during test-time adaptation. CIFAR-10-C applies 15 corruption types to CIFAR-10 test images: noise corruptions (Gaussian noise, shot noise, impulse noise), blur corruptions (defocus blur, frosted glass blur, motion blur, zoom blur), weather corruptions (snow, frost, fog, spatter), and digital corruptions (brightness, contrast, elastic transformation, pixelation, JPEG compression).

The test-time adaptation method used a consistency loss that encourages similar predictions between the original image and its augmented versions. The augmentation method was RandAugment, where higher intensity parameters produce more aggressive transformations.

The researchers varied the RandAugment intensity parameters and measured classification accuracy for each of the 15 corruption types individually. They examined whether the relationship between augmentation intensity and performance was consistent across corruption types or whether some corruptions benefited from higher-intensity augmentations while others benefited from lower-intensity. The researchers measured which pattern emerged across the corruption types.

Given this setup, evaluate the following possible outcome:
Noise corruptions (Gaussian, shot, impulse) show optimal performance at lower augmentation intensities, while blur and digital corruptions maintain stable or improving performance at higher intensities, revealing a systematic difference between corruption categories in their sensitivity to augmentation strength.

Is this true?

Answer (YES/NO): NO